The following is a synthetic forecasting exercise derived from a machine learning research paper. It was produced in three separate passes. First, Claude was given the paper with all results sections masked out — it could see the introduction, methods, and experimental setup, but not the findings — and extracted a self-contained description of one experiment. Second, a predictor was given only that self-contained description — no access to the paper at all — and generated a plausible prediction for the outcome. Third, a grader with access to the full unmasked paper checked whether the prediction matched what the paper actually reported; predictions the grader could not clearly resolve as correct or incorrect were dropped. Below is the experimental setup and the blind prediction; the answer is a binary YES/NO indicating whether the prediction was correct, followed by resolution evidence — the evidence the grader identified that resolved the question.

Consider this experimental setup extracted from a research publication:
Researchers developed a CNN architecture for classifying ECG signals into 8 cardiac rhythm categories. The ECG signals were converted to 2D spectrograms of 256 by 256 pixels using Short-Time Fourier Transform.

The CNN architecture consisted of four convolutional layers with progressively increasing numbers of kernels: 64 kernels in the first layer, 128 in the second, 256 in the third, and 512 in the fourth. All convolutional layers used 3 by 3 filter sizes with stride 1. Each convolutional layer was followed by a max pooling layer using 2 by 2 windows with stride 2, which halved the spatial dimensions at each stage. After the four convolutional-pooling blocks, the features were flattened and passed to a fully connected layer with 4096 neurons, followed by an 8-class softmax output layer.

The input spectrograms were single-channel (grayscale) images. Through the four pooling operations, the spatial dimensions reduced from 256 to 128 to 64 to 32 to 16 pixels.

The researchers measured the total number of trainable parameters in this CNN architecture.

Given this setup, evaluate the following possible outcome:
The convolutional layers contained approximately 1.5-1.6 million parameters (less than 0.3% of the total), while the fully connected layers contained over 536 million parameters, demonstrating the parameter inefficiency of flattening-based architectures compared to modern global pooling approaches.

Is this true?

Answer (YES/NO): NO